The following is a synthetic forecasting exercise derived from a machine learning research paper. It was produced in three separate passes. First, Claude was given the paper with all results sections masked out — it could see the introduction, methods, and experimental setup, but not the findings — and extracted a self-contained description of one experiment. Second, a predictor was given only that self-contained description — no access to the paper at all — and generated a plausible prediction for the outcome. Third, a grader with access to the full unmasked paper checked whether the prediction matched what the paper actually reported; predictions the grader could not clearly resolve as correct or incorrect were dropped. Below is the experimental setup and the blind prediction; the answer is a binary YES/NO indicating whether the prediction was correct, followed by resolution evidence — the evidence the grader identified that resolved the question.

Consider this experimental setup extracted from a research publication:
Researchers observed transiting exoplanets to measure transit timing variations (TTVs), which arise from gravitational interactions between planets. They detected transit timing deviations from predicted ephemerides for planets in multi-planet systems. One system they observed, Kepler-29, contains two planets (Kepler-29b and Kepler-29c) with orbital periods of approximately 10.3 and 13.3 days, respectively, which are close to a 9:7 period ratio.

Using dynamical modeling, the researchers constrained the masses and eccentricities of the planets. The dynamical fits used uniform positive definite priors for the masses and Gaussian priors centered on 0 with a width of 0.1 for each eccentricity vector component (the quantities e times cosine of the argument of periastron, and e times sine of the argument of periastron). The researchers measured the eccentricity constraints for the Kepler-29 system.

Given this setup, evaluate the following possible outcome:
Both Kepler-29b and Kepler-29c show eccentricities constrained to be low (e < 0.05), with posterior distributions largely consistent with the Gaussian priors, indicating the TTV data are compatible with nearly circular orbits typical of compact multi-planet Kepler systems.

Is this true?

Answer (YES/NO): NO